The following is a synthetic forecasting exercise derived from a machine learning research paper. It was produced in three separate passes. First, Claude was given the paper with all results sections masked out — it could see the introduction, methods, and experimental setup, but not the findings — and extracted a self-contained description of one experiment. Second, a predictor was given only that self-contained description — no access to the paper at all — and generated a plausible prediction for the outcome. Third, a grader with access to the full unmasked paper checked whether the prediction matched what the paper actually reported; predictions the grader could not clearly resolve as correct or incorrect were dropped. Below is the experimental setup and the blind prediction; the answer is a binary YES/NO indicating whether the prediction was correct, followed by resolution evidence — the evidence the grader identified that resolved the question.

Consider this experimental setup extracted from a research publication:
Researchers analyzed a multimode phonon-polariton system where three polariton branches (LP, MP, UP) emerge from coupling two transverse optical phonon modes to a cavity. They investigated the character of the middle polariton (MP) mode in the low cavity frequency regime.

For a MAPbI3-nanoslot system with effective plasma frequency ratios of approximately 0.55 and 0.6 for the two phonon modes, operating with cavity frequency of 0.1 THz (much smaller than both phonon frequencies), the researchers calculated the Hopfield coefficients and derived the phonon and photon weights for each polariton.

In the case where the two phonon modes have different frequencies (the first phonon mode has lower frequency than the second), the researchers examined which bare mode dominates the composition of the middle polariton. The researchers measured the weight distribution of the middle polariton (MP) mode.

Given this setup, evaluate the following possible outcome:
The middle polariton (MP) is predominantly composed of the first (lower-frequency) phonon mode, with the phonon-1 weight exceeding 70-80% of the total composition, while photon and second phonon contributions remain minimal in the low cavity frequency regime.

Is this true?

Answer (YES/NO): YES